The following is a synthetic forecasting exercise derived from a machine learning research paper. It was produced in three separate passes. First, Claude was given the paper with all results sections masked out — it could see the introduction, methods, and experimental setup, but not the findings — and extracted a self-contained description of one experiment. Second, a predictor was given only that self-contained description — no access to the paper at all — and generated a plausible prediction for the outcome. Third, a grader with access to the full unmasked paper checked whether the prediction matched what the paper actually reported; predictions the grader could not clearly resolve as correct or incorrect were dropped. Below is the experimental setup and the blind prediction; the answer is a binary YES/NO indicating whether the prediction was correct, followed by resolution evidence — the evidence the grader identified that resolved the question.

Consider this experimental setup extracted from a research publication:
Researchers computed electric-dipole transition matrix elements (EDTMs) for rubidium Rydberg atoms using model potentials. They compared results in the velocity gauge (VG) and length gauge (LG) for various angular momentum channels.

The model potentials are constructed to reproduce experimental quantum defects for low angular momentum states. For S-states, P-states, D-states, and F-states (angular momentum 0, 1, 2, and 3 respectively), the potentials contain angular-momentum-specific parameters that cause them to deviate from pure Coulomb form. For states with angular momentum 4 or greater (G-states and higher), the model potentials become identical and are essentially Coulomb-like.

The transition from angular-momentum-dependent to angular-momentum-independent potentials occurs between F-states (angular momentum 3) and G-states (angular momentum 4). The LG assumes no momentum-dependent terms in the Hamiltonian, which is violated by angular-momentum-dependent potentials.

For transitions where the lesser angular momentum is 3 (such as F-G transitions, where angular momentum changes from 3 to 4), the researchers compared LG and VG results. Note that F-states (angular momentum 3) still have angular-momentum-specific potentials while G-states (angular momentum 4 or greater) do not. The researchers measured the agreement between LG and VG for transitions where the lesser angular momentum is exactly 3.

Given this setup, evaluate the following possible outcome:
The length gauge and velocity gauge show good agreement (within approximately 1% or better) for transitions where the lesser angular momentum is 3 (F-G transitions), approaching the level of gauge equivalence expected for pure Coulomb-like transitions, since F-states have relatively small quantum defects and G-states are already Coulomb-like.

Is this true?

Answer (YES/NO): YES